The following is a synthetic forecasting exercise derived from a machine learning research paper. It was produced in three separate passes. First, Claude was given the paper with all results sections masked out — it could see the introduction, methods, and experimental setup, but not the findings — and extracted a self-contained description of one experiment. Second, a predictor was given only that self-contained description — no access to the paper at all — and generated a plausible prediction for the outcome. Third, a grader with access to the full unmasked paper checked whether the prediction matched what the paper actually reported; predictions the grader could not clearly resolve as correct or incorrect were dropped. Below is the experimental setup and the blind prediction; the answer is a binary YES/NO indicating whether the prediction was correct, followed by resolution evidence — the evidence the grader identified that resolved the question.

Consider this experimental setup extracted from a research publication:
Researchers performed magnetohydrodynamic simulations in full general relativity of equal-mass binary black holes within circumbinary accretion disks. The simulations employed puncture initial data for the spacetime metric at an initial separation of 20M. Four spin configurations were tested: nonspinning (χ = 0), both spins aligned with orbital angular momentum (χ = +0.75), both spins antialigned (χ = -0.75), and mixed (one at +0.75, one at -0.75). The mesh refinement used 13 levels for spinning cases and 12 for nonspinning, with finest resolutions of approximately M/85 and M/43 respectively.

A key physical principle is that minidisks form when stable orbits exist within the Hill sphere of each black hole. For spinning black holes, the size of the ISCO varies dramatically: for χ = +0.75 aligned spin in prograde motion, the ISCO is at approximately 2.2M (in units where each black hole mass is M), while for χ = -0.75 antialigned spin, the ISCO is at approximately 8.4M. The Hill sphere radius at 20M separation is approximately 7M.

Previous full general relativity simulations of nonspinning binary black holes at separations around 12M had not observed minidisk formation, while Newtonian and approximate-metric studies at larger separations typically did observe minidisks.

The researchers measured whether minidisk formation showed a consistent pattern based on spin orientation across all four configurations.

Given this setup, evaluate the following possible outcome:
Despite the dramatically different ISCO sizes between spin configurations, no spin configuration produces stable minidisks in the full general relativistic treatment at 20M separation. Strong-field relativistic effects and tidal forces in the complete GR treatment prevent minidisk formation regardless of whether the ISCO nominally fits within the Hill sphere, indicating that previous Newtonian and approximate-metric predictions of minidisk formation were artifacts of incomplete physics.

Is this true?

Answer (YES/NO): NO